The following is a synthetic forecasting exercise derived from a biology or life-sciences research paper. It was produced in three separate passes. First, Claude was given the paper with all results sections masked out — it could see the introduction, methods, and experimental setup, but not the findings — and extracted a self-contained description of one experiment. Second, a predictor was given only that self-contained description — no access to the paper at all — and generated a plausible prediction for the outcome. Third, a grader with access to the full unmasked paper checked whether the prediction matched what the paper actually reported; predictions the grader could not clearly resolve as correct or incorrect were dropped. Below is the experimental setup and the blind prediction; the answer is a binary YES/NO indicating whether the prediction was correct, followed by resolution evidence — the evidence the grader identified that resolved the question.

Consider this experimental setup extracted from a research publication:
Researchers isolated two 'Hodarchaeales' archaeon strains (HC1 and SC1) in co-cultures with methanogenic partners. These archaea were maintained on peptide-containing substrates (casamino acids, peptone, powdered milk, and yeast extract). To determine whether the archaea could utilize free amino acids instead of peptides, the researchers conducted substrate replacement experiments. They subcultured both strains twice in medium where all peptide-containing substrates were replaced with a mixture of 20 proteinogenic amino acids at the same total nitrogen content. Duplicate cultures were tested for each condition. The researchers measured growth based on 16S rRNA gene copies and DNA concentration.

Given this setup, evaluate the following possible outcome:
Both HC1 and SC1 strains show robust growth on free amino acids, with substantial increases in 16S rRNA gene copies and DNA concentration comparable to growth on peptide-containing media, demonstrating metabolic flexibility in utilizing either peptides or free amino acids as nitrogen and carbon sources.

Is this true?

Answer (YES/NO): NO